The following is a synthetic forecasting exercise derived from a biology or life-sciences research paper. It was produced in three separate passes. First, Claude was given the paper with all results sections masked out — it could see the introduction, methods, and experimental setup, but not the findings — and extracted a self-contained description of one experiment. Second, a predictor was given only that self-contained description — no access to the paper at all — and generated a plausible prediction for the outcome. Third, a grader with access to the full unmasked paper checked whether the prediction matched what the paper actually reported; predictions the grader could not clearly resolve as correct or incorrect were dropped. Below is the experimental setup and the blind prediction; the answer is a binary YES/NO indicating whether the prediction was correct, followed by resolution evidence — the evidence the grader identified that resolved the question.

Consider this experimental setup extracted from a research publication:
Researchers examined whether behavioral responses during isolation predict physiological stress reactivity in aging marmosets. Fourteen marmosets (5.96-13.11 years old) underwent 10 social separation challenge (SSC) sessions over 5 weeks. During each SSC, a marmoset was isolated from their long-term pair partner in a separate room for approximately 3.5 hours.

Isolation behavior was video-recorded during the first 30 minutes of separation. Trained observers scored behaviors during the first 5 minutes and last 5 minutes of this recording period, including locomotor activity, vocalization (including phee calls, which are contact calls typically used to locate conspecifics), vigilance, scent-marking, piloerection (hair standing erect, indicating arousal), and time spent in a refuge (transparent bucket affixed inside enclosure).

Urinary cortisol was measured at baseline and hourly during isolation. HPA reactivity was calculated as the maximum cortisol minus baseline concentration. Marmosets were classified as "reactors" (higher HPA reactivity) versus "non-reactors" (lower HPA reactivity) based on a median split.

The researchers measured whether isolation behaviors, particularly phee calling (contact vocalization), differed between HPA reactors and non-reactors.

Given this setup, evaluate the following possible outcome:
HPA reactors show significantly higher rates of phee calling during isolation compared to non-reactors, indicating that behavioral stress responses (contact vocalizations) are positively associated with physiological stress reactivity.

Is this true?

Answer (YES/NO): NO